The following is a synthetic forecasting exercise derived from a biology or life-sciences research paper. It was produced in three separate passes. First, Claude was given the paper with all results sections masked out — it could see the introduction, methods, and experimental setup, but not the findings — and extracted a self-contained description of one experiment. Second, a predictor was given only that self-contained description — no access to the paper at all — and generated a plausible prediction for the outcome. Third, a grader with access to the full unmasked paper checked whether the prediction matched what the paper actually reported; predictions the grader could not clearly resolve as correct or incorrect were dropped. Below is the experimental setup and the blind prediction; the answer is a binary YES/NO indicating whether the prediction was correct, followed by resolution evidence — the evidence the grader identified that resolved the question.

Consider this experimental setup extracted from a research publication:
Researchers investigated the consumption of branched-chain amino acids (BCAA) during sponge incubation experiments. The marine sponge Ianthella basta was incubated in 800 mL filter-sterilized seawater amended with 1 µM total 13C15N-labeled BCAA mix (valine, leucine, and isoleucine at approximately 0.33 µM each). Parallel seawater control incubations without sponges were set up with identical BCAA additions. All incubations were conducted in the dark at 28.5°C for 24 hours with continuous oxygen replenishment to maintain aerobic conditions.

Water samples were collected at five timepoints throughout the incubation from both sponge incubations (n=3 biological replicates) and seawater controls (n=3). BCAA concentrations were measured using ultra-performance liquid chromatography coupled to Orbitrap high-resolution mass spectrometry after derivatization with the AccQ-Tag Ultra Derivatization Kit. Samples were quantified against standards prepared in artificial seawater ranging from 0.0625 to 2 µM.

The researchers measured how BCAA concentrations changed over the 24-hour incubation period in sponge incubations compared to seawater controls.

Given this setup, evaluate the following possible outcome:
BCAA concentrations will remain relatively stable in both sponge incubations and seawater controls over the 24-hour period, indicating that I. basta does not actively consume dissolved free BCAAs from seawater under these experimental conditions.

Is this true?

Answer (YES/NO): NO